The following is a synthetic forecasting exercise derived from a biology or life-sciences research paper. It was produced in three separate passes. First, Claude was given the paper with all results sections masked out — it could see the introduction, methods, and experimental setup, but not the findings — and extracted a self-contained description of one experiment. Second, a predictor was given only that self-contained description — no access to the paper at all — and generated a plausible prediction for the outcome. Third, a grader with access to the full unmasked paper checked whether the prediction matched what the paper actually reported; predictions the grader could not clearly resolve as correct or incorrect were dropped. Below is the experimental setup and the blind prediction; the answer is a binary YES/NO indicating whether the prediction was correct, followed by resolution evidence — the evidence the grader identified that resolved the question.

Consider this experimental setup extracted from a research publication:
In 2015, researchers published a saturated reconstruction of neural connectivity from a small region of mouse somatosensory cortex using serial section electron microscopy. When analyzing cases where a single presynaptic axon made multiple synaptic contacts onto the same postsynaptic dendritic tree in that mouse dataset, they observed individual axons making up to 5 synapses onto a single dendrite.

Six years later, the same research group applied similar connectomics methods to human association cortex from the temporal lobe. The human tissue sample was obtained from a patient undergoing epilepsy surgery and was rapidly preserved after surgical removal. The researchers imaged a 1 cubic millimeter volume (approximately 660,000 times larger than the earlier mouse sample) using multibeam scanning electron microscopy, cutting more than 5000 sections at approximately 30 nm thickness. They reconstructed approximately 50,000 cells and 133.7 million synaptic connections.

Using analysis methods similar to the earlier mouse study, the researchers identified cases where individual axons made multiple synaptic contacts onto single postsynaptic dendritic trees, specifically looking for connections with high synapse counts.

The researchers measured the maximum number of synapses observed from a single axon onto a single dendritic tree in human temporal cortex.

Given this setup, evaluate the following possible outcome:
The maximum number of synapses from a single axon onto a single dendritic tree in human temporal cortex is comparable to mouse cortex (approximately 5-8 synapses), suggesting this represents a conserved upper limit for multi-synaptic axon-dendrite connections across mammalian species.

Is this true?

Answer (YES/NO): NO